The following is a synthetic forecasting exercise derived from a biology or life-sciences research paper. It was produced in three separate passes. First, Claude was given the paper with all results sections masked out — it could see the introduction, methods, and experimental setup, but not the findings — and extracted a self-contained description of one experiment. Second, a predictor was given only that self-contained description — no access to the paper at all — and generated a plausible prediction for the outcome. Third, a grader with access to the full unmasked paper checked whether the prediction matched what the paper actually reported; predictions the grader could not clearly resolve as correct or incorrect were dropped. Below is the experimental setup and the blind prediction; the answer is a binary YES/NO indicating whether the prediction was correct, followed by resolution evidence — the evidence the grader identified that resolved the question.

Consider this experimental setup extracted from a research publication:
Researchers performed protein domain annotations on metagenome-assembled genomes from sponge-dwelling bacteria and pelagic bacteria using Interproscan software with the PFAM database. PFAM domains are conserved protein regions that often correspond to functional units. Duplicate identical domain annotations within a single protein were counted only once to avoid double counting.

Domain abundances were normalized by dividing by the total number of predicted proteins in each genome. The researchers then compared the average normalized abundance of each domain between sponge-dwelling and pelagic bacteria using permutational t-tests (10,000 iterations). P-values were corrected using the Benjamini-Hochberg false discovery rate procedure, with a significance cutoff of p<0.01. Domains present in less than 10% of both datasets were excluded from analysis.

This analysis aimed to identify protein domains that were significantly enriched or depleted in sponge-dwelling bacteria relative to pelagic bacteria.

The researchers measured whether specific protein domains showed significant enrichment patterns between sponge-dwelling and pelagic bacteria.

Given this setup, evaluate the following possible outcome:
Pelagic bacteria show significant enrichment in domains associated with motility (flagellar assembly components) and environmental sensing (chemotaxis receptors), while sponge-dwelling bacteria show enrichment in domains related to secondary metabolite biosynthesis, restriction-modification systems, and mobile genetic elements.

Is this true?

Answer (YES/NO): NO